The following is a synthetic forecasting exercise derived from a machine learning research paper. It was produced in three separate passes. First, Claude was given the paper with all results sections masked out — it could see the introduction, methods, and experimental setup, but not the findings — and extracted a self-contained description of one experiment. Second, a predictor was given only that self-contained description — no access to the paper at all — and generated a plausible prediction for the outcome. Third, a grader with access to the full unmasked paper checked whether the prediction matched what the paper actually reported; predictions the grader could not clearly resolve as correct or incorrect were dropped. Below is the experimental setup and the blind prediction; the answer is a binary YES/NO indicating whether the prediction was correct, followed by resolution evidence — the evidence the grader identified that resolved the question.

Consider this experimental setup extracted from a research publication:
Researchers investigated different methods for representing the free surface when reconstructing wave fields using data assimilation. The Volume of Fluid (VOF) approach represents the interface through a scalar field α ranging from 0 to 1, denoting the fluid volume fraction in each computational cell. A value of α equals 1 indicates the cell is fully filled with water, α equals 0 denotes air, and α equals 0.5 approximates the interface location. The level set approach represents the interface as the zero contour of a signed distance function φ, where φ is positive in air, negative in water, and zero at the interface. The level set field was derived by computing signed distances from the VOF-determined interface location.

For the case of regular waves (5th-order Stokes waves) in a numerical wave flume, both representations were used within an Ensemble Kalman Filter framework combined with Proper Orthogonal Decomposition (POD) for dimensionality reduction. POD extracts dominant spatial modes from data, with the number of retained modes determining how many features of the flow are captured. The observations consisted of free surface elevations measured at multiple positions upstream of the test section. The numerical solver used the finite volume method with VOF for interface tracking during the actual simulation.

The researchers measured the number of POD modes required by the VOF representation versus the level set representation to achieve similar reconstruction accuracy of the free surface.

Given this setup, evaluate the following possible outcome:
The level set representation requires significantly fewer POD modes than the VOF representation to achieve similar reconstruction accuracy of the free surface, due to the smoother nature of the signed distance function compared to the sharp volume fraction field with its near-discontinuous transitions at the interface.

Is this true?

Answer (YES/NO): YES